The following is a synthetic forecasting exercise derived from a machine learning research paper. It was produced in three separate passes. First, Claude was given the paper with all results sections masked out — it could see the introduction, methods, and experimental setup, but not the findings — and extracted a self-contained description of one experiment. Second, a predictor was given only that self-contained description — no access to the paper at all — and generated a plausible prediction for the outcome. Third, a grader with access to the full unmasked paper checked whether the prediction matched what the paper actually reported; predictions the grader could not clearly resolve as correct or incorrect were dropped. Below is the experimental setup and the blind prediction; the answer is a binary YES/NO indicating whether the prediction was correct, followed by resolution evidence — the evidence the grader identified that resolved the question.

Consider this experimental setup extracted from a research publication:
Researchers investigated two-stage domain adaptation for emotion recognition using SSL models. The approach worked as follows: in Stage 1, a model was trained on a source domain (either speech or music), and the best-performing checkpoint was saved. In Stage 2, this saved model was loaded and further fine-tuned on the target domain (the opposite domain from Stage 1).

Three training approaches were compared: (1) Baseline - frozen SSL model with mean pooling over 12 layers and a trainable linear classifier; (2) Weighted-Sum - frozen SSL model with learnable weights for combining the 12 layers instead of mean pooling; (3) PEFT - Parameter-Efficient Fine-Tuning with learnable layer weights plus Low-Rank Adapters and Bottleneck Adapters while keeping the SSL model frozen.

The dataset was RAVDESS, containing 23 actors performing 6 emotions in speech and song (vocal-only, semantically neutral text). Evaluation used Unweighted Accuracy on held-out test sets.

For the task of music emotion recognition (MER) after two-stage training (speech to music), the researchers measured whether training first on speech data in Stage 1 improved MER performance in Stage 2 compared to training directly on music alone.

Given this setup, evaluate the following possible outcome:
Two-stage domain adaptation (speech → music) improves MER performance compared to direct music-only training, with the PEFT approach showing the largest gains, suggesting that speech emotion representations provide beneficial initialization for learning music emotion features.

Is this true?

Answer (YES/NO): NO